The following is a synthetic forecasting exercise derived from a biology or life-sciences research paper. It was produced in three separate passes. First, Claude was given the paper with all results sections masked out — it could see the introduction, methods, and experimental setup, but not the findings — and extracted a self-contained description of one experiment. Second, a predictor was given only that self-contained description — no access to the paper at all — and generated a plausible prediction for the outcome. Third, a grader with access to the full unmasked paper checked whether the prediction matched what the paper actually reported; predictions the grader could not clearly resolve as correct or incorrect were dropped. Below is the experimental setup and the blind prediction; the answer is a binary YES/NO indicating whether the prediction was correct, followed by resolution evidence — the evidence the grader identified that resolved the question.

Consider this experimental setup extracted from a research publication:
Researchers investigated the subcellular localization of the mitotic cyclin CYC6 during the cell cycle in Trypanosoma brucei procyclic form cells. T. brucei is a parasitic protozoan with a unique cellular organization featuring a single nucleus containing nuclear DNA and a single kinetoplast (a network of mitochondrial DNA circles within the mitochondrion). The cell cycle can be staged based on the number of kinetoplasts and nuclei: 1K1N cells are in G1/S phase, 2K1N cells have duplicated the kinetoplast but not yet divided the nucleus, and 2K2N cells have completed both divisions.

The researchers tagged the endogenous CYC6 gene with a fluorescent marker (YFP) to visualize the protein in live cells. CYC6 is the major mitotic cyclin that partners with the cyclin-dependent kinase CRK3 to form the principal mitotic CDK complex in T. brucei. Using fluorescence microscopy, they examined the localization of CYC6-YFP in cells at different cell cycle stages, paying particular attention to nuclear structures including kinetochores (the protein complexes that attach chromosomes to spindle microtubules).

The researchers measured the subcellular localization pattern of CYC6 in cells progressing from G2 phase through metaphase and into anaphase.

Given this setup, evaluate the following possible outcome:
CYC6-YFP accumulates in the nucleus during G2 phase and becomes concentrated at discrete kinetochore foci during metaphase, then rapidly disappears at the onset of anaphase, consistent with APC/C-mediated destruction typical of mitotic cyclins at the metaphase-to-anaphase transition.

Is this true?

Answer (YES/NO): YES